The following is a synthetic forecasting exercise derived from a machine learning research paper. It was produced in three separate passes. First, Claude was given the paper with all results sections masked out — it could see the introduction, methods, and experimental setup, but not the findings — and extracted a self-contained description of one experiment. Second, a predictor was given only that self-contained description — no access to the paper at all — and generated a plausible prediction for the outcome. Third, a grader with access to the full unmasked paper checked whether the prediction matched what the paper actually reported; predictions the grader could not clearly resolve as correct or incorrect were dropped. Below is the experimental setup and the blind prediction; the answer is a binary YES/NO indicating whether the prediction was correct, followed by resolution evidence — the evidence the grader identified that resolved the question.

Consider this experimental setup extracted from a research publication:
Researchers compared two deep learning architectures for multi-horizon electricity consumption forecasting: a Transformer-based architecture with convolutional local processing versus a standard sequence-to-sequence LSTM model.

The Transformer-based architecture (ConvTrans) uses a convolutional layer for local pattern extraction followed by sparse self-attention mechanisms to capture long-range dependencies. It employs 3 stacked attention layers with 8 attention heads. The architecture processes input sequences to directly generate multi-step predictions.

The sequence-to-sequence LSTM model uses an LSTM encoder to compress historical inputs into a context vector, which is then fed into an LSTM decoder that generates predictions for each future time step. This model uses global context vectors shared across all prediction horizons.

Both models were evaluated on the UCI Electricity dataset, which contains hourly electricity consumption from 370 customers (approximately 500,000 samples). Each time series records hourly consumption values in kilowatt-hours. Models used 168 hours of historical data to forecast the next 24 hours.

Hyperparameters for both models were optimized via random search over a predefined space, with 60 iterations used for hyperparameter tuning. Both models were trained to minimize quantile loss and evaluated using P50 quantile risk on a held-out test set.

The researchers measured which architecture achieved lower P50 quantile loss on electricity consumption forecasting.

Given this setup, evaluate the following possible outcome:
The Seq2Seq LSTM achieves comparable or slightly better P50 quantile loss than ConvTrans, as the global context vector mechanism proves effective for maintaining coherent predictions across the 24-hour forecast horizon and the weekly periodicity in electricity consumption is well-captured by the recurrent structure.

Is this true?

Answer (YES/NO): NO